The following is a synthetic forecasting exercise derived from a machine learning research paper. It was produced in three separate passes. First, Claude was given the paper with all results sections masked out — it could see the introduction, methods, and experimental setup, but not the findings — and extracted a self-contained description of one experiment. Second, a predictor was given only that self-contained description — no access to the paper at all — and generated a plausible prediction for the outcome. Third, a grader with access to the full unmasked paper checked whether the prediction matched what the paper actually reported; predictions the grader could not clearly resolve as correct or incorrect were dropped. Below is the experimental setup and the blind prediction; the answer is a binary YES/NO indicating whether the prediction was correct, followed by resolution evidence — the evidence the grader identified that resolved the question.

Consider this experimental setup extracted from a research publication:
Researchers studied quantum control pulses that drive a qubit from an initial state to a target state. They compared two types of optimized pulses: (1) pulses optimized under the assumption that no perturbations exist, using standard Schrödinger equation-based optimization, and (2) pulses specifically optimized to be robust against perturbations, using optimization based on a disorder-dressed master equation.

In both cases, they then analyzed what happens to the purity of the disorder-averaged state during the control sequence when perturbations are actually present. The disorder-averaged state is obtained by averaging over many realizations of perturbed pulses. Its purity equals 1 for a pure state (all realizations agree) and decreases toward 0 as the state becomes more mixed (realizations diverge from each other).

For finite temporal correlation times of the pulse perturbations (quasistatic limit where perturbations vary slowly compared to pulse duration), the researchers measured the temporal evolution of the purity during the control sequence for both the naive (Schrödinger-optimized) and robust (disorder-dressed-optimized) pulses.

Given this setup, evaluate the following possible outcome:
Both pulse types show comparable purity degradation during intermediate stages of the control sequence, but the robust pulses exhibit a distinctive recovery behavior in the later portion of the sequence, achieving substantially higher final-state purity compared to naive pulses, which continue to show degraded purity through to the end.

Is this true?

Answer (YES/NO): YES